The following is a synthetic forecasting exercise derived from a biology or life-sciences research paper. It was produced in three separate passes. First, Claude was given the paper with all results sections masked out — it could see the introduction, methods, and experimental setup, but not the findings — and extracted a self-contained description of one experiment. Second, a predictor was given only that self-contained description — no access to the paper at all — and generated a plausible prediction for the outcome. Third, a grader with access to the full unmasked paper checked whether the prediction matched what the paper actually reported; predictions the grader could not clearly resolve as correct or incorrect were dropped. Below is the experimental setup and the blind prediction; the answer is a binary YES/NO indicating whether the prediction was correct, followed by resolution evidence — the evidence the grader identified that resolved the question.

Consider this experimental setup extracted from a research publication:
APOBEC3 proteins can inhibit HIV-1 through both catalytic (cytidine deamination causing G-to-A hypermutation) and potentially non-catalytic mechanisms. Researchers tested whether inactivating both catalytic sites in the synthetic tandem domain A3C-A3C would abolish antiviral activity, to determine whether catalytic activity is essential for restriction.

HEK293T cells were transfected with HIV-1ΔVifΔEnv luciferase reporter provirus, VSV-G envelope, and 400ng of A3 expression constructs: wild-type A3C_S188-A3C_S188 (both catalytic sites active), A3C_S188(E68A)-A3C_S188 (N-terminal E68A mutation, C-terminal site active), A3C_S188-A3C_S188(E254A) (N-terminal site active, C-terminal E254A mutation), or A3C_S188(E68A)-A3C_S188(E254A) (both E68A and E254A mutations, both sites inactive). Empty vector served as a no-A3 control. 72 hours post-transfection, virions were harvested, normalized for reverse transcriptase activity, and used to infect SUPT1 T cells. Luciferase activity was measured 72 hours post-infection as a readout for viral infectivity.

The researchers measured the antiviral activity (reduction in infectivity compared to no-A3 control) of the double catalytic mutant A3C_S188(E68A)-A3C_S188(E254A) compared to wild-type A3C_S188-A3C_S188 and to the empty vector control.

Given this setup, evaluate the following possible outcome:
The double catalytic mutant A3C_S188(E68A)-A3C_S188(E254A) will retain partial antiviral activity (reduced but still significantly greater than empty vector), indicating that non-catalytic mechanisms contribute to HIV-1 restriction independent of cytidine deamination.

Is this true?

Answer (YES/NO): NO